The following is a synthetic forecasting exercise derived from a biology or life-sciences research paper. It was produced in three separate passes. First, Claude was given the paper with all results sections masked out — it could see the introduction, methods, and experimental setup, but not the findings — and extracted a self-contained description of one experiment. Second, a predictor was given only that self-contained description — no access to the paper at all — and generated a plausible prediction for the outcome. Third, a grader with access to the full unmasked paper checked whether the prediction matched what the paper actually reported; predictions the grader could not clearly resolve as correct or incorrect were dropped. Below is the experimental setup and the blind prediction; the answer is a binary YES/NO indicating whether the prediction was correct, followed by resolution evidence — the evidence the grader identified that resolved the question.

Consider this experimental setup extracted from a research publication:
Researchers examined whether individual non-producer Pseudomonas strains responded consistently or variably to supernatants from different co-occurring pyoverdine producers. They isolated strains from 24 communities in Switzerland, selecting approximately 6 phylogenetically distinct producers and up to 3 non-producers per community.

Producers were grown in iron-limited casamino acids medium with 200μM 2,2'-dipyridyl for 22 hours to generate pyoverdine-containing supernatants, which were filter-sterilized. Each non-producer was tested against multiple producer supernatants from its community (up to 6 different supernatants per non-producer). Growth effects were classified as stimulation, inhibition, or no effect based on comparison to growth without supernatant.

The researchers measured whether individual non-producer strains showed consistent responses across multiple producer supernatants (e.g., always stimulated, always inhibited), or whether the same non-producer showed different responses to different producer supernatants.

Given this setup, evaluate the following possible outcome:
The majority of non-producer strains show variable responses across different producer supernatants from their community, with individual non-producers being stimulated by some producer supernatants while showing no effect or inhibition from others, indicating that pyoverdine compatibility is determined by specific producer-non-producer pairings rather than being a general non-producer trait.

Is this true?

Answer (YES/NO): YES